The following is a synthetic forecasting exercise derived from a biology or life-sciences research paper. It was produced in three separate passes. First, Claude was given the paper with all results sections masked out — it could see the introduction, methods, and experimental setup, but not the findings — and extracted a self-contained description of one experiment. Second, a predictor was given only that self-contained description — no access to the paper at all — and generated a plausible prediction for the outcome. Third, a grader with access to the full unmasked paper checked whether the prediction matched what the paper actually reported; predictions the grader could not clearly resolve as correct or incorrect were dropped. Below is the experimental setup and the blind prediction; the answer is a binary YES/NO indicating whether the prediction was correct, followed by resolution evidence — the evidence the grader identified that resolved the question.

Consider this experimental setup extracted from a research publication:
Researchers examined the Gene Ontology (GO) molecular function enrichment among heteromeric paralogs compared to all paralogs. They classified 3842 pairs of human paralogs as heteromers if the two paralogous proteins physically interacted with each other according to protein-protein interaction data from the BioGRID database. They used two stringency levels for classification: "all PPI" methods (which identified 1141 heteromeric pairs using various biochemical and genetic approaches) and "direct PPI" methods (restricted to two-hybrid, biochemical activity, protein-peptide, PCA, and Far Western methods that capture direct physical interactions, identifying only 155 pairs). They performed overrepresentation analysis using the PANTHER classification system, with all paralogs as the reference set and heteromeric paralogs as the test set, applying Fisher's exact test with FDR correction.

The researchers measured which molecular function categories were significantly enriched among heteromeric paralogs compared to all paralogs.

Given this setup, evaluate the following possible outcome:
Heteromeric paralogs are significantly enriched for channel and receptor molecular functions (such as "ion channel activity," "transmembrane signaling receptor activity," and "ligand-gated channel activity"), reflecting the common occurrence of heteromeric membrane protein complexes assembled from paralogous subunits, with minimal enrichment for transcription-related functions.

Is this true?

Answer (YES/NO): NO